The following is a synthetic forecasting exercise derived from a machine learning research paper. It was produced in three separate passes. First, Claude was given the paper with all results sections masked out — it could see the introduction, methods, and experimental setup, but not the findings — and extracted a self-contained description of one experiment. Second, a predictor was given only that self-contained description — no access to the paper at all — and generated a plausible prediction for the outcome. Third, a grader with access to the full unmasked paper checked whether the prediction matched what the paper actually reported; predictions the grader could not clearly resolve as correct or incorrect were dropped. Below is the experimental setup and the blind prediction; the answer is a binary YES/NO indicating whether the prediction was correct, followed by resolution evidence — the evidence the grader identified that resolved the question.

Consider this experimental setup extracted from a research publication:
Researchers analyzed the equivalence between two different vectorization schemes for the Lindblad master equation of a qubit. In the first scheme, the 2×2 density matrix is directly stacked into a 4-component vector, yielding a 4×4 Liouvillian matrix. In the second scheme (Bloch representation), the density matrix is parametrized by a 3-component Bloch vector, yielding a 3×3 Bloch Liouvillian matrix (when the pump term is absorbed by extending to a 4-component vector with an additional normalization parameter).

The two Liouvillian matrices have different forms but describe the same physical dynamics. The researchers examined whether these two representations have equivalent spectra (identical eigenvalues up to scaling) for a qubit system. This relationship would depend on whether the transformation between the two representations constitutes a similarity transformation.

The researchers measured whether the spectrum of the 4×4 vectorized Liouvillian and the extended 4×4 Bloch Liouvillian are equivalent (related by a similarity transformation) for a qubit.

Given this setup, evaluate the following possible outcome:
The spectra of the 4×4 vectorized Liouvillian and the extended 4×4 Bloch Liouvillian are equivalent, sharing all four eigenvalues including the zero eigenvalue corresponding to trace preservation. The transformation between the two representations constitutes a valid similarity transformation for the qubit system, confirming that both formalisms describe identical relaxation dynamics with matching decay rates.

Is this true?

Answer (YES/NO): NO